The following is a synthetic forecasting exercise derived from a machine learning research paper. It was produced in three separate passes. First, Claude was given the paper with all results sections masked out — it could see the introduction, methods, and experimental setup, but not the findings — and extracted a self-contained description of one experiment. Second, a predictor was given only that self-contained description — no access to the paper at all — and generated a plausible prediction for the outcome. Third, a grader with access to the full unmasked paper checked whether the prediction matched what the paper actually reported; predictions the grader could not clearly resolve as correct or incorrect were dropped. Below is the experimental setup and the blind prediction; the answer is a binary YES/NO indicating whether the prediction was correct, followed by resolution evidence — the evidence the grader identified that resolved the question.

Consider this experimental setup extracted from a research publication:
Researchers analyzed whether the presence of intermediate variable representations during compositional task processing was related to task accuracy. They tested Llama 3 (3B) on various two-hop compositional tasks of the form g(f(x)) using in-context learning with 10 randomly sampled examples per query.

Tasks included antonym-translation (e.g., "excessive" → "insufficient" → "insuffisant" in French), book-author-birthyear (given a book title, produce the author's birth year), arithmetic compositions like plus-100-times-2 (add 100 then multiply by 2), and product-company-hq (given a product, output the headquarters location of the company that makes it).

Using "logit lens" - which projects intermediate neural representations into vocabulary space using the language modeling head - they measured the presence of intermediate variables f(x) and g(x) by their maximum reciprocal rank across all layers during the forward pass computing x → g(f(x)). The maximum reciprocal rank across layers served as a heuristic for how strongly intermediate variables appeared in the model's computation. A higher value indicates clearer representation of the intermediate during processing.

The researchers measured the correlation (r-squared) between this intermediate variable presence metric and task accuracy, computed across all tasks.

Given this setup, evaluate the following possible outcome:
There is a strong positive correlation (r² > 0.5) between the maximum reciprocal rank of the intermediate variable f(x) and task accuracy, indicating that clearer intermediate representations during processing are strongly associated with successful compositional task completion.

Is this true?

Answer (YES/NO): NO